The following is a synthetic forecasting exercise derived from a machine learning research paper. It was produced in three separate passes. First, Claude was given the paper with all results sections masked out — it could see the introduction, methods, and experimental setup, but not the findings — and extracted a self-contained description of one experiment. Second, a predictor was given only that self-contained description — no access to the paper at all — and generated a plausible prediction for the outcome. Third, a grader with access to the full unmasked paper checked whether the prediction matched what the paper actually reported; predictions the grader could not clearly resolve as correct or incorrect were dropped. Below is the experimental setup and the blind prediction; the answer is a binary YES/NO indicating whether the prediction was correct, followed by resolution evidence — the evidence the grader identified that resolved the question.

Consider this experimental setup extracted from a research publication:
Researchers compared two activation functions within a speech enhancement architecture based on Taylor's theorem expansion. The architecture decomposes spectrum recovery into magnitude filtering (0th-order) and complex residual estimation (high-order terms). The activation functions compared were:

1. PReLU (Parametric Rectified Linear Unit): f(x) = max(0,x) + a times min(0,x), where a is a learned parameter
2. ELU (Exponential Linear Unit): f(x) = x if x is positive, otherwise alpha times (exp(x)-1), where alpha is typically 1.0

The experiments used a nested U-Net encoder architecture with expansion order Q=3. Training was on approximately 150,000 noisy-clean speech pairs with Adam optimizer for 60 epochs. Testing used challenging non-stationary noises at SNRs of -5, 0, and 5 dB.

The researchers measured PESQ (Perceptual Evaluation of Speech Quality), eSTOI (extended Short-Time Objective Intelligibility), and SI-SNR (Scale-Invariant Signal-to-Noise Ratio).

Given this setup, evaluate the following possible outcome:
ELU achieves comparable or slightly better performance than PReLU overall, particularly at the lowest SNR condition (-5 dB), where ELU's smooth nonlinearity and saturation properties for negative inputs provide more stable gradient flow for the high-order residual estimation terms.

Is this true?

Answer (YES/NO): NO